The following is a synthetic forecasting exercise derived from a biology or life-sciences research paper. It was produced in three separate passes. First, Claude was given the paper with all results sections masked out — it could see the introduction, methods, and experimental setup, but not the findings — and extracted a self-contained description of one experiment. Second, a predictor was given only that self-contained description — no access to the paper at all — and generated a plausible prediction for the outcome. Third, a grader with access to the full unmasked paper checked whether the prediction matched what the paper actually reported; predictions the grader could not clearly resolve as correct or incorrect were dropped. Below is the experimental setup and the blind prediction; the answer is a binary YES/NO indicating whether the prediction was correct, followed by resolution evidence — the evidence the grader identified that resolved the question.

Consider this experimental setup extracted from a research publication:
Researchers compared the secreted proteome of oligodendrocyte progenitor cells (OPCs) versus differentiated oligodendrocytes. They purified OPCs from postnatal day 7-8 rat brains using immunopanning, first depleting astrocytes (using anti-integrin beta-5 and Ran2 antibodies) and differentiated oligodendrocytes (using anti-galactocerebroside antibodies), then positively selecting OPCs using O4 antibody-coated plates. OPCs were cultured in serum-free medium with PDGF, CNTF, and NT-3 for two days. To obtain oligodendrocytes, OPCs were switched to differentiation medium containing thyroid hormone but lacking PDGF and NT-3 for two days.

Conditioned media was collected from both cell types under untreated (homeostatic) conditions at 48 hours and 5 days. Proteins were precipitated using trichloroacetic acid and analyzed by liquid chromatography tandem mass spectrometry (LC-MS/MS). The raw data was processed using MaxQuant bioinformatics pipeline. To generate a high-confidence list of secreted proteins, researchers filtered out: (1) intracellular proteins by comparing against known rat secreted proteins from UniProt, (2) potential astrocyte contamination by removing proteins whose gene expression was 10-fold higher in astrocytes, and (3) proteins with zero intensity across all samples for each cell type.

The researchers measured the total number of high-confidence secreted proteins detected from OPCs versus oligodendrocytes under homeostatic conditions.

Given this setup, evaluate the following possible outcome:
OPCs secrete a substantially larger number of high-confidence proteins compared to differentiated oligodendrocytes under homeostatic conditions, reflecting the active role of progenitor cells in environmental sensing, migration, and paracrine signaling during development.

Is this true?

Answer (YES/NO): YES